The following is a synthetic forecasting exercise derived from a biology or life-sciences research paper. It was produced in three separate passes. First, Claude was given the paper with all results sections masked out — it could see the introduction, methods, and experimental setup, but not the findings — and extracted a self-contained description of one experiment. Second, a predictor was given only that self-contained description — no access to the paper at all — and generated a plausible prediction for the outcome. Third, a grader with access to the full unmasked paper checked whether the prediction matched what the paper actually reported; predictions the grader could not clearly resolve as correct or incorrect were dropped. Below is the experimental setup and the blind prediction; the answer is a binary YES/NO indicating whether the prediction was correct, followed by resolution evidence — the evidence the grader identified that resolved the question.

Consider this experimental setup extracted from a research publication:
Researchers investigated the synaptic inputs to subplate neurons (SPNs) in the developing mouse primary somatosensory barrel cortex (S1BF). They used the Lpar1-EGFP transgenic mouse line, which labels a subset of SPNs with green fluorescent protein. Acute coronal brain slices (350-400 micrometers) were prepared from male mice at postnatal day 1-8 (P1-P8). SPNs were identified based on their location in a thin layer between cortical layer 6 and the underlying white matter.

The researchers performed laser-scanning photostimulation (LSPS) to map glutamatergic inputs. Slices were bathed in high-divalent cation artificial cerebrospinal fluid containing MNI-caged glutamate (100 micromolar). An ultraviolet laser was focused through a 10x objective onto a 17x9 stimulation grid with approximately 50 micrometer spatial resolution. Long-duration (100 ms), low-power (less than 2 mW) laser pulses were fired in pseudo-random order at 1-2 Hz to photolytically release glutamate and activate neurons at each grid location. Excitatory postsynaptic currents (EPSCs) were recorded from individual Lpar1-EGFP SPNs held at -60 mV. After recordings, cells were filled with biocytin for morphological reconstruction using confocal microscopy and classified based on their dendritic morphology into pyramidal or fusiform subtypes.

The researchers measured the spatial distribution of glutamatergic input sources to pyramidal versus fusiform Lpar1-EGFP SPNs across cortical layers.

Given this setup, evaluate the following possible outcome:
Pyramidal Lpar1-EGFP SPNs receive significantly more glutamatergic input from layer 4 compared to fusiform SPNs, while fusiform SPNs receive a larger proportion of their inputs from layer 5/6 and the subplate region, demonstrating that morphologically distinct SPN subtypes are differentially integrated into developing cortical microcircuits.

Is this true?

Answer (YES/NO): NO